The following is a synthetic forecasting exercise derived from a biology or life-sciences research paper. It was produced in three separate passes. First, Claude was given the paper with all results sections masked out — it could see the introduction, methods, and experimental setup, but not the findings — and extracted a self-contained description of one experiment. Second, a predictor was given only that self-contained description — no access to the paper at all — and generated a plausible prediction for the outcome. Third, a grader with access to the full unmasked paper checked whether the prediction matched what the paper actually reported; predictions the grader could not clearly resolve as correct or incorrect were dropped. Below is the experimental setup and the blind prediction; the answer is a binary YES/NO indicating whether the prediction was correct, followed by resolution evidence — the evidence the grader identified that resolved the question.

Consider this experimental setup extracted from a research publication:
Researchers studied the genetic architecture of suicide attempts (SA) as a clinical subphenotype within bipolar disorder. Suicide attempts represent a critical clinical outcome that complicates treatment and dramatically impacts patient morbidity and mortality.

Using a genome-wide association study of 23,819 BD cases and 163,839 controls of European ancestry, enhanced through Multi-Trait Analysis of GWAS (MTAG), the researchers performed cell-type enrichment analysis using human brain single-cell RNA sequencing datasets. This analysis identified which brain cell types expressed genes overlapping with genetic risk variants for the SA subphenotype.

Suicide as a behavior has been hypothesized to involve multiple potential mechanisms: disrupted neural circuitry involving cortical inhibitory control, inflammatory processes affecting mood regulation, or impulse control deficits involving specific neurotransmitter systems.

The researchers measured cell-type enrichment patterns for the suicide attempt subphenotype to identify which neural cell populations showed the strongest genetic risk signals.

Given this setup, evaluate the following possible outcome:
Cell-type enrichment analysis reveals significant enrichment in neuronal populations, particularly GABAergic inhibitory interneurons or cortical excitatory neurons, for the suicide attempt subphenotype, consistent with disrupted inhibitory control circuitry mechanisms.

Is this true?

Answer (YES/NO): NO